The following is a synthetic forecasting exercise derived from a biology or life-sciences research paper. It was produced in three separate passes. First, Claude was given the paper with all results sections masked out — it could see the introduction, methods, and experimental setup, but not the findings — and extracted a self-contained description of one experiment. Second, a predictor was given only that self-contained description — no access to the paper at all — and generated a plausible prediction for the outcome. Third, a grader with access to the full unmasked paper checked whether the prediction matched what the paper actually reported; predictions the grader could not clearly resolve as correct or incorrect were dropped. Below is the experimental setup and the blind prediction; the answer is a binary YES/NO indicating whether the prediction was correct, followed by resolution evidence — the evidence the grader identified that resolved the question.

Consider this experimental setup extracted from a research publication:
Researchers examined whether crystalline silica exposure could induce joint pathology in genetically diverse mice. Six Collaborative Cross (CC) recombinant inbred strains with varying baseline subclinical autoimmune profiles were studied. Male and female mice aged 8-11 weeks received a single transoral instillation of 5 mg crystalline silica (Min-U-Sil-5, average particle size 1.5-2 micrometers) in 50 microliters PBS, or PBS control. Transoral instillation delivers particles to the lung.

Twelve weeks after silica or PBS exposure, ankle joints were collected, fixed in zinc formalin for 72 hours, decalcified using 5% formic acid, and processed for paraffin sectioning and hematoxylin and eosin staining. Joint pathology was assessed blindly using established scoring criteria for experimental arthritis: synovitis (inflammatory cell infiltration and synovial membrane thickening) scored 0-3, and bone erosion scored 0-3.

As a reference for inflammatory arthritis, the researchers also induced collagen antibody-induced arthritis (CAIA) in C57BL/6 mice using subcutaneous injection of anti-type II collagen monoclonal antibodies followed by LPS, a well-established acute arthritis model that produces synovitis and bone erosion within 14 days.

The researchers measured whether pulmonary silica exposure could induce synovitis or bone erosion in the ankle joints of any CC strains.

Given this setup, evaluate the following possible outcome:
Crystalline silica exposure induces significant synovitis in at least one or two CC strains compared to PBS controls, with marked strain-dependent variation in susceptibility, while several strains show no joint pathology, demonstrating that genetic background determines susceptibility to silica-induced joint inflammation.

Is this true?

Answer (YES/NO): YES